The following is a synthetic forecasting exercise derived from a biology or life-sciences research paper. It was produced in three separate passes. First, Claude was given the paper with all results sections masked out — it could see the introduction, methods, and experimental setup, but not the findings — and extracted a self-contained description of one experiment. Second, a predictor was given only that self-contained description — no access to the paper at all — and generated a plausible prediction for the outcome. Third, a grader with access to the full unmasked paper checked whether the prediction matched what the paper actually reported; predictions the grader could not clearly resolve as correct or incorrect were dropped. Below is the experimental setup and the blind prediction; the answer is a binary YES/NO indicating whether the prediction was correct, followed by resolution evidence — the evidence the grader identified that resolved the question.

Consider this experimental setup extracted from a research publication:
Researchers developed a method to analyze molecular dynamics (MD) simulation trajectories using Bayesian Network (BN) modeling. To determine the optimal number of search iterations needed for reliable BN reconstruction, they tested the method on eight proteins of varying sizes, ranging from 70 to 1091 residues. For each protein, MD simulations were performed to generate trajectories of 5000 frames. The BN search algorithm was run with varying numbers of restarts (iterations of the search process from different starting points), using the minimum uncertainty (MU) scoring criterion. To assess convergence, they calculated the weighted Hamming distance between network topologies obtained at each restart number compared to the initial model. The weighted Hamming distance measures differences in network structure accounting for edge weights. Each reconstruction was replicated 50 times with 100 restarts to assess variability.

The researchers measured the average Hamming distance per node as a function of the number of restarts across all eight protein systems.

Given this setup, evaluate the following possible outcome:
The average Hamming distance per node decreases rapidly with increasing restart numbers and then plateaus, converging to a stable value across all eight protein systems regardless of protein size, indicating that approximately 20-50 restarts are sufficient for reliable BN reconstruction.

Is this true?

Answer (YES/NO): NO